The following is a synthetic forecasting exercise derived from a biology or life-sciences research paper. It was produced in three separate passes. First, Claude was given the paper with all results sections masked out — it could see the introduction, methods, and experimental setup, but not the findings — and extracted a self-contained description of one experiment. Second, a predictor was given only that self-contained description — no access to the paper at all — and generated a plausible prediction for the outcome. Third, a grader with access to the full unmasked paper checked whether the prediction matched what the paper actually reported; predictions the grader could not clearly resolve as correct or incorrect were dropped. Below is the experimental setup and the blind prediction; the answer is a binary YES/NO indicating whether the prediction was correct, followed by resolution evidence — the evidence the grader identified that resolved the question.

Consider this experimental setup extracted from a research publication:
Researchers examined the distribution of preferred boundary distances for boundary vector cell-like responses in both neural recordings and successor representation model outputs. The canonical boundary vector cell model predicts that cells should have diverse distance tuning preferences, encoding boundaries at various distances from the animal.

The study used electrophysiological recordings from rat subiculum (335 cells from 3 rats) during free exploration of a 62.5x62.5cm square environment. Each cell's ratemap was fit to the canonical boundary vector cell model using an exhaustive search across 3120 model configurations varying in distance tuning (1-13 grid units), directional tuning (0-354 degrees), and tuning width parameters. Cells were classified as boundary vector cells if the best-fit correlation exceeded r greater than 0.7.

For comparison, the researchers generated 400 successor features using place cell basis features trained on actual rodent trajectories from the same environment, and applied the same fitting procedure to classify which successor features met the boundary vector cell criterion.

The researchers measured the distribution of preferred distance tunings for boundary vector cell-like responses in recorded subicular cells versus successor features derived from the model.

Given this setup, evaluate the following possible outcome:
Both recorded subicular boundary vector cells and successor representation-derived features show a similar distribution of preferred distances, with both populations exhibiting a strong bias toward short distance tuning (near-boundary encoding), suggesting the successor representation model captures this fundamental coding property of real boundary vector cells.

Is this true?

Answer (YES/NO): YES